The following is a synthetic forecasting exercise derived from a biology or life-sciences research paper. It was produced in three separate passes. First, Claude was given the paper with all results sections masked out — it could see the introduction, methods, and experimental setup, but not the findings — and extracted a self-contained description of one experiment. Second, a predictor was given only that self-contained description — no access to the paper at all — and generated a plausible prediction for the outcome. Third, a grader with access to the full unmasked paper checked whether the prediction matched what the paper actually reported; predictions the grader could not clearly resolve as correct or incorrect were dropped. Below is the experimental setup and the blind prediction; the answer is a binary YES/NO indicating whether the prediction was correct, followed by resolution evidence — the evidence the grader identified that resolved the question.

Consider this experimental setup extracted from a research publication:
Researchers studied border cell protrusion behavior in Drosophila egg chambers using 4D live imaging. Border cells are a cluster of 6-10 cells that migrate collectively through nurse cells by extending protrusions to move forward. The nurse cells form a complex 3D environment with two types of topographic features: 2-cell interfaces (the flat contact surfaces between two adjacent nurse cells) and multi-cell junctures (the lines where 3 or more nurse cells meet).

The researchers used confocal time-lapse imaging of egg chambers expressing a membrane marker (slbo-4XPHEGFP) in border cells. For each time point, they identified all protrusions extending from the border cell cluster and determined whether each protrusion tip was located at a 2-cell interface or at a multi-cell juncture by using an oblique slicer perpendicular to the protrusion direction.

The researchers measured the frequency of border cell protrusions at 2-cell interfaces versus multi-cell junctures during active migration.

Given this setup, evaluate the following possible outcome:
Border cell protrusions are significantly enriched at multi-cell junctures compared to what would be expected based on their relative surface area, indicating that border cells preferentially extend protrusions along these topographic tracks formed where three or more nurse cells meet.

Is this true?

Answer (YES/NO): YES